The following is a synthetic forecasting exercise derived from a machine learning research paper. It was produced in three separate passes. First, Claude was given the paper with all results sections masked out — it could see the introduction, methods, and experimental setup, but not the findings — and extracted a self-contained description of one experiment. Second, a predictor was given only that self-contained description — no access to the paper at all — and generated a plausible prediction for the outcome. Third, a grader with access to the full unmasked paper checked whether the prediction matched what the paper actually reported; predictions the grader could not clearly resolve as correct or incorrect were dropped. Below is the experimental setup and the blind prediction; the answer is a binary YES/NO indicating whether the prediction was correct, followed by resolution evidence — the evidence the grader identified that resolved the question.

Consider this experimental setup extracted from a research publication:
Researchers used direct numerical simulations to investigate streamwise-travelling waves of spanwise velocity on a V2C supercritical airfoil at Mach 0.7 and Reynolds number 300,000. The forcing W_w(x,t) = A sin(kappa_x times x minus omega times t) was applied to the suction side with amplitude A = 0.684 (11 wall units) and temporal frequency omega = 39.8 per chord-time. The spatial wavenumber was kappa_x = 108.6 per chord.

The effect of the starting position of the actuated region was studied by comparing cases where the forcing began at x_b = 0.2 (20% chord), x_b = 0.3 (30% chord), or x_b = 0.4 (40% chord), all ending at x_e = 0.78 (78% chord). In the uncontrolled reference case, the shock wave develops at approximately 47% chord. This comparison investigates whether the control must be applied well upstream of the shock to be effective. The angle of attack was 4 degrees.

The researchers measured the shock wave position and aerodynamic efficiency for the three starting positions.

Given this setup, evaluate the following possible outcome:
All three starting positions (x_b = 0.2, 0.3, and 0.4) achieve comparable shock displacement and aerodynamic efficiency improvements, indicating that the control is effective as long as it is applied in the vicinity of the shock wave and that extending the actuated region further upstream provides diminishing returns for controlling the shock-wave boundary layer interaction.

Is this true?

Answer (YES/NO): NO